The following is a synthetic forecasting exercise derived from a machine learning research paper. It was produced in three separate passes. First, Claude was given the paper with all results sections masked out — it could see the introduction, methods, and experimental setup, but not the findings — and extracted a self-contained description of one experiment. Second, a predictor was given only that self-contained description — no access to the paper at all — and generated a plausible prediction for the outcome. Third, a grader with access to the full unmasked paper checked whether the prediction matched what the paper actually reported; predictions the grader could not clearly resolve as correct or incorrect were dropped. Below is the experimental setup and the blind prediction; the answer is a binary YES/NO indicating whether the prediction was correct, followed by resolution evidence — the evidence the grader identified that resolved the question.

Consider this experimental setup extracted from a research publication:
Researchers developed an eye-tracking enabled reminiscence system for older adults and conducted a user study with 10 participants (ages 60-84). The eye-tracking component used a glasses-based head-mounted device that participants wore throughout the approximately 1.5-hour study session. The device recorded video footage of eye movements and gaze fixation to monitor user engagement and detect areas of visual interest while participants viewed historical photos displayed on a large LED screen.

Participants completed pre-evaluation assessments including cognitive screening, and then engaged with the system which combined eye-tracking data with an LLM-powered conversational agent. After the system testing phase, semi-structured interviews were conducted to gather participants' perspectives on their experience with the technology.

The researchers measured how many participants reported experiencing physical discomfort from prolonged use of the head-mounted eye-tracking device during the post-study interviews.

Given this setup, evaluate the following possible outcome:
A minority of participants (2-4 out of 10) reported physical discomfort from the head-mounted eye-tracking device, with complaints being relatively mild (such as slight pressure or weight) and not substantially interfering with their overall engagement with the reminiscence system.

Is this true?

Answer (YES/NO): YES